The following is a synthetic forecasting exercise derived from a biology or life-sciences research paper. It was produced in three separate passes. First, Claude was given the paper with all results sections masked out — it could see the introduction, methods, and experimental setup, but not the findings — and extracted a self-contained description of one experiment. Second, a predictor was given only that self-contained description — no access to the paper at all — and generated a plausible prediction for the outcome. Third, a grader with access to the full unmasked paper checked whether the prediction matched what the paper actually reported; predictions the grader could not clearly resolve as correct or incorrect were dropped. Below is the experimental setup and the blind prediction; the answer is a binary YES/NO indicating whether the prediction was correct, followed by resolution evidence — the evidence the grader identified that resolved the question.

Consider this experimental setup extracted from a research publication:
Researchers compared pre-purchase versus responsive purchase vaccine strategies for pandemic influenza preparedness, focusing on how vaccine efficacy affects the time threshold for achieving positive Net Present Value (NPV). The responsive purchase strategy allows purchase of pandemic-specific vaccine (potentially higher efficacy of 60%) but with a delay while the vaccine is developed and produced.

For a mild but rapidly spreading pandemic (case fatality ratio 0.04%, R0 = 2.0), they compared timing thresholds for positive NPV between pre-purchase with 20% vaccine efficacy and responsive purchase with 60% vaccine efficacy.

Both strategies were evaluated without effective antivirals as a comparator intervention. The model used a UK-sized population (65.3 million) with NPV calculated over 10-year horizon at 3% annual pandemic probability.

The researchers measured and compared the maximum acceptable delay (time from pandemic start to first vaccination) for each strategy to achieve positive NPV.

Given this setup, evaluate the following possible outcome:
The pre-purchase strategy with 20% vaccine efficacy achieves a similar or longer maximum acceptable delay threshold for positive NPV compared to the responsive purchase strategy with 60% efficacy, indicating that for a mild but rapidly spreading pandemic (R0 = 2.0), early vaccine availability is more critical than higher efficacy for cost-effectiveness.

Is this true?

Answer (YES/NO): NO